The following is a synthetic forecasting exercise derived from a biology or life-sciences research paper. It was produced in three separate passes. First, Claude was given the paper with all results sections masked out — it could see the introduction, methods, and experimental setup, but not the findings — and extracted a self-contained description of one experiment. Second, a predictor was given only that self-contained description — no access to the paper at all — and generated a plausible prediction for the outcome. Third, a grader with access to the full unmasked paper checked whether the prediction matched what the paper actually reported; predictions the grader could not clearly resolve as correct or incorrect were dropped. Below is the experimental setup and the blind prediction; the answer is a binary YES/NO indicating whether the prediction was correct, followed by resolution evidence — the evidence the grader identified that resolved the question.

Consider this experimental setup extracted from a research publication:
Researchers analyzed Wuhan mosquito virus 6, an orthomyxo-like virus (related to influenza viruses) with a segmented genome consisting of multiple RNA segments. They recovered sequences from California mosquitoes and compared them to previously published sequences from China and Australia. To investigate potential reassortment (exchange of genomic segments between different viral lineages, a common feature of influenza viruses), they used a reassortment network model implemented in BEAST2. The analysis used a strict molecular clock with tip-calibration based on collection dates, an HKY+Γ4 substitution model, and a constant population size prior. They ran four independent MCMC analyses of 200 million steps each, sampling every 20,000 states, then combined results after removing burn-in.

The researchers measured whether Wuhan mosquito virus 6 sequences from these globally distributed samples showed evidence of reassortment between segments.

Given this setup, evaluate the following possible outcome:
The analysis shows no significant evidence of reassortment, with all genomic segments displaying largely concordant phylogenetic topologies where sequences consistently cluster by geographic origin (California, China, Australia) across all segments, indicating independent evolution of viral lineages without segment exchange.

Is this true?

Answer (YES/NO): NO